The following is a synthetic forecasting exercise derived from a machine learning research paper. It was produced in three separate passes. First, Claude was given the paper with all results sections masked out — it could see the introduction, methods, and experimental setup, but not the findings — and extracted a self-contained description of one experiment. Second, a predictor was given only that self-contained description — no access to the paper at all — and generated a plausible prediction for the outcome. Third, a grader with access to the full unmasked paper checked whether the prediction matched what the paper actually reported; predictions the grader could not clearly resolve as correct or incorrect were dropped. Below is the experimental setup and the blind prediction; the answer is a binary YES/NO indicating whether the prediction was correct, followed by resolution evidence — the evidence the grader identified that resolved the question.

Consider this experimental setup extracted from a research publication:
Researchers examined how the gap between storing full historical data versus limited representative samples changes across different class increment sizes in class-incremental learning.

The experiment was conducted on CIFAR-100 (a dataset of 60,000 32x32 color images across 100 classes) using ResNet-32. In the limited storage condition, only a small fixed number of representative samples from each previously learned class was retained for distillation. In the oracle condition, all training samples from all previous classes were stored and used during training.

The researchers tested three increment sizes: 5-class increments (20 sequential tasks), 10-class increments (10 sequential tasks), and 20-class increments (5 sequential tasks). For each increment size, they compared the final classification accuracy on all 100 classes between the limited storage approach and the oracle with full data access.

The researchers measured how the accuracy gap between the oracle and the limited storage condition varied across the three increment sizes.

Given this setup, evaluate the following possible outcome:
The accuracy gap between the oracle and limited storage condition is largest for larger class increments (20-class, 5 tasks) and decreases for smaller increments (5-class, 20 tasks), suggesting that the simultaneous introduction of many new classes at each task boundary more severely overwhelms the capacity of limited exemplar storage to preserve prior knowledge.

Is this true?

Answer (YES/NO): NO